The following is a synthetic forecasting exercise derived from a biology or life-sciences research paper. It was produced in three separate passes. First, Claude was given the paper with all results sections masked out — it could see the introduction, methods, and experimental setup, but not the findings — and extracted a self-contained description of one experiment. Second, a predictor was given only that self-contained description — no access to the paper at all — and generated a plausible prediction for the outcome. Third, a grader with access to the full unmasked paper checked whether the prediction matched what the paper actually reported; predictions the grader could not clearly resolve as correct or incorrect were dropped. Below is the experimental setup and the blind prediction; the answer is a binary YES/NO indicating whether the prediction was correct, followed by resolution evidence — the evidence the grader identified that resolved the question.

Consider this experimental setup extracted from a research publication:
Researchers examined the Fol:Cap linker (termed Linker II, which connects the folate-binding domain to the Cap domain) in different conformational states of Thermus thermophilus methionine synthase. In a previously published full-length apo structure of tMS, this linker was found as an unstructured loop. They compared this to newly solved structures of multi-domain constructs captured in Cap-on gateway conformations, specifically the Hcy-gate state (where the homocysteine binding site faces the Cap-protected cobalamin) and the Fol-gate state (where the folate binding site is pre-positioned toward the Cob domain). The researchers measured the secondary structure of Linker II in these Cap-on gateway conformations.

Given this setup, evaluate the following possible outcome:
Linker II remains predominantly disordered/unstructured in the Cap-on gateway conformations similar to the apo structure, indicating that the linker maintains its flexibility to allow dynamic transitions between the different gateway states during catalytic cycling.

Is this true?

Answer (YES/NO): NO